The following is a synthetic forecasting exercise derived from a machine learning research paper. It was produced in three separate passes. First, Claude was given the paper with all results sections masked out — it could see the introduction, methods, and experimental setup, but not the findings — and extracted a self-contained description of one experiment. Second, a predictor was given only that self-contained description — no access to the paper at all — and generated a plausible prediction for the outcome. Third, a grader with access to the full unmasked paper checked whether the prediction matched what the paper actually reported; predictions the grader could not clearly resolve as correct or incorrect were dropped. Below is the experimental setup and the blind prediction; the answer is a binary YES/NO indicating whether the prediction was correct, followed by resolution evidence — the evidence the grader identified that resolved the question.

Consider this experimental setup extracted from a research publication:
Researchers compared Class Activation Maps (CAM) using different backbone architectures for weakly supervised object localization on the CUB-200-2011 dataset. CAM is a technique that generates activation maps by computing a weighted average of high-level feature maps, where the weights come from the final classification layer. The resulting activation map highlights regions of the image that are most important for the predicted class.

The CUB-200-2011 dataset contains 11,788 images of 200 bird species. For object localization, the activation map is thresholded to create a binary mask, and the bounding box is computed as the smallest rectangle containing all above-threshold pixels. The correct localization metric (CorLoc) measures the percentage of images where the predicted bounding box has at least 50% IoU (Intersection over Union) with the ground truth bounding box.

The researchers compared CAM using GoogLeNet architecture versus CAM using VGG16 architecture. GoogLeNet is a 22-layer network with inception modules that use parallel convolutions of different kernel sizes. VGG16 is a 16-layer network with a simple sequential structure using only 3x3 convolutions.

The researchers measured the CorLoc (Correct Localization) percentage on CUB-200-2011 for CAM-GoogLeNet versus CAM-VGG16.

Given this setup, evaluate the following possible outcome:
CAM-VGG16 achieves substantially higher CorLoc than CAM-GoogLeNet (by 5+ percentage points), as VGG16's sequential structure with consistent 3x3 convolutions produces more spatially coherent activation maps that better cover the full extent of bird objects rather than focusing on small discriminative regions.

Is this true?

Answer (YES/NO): NO